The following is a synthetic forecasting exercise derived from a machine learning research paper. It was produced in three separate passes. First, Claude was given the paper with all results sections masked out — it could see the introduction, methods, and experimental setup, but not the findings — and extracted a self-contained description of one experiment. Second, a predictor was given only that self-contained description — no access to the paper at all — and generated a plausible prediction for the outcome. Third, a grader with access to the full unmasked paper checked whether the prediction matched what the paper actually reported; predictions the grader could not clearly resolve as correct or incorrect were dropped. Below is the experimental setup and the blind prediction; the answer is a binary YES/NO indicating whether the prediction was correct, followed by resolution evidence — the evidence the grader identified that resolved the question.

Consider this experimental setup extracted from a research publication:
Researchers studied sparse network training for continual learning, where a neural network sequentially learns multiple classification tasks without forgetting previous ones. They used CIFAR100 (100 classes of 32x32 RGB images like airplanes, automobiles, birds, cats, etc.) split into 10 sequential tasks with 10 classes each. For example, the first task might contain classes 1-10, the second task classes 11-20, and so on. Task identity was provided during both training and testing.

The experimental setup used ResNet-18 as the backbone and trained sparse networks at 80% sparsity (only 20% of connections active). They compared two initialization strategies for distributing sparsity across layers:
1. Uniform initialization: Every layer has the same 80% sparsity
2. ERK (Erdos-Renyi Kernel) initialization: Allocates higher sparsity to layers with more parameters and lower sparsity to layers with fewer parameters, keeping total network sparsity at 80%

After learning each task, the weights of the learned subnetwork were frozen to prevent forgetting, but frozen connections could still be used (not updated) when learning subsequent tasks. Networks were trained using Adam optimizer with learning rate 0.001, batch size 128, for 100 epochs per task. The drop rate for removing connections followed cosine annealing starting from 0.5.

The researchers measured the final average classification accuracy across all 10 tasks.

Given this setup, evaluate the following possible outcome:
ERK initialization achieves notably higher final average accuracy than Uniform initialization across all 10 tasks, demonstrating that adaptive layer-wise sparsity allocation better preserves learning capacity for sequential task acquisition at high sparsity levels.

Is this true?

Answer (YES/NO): NO